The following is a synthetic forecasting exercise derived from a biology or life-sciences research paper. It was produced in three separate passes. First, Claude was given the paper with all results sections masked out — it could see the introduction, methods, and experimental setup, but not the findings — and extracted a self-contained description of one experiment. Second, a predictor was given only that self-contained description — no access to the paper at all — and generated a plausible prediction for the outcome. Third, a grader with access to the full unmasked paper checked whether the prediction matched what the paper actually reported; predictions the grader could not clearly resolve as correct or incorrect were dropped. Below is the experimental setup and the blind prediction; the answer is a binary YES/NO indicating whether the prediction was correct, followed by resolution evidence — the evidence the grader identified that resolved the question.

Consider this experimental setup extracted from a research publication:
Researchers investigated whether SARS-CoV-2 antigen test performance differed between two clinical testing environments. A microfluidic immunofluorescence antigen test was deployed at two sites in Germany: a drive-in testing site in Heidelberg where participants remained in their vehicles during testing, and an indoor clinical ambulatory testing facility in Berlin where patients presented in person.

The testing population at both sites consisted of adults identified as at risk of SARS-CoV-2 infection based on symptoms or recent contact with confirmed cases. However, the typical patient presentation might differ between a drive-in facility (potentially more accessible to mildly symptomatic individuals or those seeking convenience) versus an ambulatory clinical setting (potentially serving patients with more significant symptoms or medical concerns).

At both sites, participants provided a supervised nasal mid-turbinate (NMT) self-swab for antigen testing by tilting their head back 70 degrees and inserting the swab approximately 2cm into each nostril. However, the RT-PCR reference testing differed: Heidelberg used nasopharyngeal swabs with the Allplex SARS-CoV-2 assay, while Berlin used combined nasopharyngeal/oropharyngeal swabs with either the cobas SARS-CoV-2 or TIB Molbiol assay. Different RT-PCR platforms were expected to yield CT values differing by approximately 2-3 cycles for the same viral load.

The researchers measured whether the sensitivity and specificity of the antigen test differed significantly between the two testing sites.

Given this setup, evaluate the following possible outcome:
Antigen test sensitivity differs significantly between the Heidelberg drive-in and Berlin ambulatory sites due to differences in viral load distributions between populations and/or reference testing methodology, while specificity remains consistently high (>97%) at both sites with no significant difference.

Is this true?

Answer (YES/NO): NO